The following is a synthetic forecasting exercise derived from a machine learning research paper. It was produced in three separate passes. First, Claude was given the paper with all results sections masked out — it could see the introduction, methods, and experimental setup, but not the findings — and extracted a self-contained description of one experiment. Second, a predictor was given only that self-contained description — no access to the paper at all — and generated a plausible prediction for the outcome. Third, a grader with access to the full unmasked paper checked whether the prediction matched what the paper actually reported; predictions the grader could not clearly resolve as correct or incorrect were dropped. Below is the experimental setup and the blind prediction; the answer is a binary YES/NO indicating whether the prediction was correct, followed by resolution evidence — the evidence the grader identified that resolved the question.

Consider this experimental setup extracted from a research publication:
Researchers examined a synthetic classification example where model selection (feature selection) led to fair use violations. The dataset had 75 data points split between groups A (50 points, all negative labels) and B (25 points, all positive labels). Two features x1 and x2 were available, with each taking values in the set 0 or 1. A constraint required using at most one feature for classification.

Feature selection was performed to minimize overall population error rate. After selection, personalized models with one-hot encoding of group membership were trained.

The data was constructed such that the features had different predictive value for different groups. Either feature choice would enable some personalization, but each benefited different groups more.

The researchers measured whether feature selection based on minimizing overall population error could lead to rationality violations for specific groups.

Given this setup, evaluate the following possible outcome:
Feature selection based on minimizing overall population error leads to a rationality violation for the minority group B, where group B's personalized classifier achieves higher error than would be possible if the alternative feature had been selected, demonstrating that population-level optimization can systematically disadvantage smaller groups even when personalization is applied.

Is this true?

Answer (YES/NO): NO